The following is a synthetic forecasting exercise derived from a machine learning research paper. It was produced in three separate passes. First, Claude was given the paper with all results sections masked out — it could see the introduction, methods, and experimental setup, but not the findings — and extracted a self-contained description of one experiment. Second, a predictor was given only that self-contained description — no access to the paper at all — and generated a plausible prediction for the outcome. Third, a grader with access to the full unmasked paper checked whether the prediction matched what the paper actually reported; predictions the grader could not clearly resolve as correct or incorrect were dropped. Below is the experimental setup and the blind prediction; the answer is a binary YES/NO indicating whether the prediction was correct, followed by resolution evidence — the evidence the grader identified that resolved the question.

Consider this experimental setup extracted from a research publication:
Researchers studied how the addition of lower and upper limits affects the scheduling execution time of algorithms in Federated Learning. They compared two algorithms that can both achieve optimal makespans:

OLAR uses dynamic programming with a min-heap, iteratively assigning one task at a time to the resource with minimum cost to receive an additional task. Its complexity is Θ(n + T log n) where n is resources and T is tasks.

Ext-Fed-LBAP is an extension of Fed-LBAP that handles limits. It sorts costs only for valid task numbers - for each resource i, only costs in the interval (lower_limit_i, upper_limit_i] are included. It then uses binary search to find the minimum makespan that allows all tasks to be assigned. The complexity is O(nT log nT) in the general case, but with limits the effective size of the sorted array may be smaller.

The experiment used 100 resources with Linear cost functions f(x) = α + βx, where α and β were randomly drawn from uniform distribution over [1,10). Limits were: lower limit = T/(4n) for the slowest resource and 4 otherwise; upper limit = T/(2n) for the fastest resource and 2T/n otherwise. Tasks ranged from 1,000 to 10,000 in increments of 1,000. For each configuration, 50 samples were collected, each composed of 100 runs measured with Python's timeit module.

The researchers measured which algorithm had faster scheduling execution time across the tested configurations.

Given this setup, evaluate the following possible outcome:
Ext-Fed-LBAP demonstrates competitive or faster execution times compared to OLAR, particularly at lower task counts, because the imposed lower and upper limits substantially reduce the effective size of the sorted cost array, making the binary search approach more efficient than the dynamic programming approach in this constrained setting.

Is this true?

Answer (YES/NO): NO